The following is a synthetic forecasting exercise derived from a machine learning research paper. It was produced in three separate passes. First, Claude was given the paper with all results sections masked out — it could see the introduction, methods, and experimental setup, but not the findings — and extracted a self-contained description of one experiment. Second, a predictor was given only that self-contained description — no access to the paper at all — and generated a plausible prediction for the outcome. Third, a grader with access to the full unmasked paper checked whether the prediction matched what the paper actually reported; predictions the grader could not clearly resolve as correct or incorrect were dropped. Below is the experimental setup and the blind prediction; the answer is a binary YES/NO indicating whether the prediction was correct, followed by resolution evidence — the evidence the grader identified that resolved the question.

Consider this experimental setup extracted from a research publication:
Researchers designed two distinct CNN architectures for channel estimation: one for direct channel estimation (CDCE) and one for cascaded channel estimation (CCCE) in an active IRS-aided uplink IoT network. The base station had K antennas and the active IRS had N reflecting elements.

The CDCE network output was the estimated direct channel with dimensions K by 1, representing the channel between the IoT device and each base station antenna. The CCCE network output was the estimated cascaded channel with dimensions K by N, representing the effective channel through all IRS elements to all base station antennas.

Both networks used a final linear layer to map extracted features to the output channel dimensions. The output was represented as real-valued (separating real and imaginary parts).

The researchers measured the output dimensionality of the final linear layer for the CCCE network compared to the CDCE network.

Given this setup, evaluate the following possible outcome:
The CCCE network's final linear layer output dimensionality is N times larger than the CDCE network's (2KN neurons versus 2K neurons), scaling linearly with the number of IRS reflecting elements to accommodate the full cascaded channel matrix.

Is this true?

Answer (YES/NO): YES